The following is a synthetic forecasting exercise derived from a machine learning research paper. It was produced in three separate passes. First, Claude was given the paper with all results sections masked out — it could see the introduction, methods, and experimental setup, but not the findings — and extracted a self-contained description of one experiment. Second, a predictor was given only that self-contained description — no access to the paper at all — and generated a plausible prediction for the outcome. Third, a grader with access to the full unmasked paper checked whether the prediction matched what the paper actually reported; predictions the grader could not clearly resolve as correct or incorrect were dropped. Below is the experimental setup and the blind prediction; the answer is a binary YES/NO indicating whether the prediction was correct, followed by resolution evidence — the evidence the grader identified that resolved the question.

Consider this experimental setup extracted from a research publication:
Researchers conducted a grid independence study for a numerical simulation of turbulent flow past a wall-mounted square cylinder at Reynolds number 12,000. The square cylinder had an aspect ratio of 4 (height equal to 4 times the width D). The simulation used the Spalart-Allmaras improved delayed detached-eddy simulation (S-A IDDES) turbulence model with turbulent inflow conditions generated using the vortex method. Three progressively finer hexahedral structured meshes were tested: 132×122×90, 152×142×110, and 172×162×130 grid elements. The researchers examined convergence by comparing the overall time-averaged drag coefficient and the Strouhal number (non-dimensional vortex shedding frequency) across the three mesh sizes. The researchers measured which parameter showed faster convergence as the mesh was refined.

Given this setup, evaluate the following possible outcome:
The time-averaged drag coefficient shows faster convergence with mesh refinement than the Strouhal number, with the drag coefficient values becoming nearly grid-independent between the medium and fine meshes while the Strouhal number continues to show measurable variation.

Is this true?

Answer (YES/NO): NO